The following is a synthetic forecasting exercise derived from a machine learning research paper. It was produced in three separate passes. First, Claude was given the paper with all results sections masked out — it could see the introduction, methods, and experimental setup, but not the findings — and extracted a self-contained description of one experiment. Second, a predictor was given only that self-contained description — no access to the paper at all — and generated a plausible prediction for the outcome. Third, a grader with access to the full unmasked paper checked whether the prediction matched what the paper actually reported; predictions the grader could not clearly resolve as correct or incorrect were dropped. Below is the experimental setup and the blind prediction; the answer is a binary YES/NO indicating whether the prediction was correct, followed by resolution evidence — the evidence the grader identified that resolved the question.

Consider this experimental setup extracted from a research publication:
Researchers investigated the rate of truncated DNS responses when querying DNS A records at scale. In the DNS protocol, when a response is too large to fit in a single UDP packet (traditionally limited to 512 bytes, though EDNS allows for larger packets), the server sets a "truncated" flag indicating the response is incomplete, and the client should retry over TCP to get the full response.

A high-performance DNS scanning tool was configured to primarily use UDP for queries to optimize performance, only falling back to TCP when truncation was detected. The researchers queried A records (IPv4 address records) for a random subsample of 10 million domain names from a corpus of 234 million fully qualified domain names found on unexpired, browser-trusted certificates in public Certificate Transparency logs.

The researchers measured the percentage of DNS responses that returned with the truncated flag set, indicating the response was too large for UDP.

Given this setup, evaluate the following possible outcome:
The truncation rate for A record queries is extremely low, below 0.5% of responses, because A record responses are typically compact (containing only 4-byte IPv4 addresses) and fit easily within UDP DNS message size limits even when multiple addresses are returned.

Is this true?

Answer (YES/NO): YES